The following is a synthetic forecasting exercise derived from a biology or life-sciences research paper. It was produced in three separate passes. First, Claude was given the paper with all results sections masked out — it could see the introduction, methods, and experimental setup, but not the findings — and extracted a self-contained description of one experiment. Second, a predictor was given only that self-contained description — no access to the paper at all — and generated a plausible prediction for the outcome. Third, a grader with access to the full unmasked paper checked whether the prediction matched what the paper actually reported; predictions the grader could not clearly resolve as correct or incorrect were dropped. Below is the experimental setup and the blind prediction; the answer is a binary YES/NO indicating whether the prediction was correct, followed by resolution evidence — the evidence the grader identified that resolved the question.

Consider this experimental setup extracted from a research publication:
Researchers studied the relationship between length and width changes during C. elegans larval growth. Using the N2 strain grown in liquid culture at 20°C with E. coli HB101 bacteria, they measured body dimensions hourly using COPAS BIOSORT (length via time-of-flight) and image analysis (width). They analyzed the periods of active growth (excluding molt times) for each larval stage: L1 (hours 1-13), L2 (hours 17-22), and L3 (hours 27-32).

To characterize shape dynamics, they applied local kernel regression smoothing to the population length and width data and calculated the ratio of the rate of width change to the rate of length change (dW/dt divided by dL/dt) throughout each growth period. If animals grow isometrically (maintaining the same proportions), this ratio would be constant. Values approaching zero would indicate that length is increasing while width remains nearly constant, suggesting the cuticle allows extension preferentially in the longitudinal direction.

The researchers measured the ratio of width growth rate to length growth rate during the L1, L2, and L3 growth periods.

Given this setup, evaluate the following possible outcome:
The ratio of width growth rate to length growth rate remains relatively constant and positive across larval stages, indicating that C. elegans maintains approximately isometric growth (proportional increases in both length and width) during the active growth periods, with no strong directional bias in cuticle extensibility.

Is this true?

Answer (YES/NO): NO